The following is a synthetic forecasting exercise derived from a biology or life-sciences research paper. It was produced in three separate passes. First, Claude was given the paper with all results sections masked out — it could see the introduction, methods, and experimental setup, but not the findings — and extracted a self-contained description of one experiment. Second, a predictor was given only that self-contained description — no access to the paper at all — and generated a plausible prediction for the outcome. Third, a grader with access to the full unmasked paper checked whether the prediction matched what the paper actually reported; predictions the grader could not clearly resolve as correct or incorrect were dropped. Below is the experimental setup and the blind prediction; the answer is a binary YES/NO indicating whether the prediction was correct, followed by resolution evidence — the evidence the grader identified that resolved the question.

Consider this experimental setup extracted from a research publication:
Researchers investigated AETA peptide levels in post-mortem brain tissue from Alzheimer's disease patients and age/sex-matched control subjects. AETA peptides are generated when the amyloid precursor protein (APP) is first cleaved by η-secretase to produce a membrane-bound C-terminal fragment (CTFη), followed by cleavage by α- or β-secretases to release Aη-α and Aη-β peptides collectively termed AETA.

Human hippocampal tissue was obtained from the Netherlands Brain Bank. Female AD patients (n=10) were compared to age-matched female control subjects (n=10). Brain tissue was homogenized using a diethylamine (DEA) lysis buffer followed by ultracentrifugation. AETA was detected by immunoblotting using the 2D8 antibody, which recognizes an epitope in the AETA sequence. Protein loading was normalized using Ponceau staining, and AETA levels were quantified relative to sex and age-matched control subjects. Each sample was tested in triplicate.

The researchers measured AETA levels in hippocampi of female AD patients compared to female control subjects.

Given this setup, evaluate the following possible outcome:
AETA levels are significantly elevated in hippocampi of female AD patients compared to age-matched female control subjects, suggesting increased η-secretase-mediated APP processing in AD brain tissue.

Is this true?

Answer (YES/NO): YES